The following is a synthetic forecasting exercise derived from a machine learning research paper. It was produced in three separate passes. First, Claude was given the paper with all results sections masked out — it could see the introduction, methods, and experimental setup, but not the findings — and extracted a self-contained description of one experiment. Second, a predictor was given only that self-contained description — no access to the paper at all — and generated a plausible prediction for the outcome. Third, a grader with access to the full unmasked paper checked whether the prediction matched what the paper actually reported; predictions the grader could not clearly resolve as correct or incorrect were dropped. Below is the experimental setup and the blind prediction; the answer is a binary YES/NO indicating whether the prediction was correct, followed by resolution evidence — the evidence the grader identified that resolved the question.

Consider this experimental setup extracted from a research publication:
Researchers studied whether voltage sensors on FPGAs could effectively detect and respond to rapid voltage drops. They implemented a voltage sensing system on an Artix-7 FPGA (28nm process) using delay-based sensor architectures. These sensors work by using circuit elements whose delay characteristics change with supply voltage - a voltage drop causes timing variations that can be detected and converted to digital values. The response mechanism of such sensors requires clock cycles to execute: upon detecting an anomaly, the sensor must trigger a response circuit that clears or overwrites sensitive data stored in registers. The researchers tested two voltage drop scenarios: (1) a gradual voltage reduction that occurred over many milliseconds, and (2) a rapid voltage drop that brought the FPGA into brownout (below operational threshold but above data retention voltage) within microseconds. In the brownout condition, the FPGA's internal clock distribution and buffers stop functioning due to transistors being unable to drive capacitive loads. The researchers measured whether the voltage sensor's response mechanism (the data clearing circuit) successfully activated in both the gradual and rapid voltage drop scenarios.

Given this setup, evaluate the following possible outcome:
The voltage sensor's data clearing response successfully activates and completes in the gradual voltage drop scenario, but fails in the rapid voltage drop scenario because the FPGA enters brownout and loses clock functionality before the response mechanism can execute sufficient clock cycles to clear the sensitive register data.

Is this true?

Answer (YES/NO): NO